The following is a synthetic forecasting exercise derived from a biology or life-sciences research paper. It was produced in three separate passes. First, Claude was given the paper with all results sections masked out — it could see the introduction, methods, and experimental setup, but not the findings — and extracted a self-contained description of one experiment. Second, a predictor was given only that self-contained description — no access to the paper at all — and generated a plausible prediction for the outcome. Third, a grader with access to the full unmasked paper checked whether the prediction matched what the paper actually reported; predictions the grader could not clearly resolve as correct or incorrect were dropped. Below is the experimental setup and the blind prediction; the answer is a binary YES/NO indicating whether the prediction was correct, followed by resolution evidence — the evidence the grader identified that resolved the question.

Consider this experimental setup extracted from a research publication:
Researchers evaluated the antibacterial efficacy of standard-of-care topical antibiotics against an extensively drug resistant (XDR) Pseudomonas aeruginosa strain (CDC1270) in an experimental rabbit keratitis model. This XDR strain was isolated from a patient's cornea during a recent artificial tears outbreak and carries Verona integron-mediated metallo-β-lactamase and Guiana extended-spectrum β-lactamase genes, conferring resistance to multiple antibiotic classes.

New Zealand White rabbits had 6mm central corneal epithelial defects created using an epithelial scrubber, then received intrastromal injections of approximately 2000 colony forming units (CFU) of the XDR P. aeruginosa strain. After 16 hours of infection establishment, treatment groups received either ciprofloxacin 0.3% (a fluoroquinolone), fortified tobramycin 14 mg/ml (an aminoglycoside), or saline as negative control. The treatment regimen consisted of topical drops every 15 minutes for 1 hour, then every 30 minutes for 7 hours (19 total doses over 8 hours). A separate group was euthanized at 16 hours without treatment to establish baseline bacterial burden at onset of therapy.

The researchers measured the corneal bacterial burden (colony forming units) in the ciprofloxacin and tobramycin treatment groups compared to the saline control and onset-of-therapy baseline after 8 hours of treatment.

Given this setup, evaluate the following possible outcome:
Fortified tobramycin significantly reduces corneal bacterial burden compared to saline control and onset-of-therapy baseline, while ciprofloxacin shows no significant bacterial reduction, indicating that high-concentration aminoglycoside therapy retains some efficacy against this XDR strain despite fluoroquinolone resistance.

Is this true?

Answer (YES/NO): NO